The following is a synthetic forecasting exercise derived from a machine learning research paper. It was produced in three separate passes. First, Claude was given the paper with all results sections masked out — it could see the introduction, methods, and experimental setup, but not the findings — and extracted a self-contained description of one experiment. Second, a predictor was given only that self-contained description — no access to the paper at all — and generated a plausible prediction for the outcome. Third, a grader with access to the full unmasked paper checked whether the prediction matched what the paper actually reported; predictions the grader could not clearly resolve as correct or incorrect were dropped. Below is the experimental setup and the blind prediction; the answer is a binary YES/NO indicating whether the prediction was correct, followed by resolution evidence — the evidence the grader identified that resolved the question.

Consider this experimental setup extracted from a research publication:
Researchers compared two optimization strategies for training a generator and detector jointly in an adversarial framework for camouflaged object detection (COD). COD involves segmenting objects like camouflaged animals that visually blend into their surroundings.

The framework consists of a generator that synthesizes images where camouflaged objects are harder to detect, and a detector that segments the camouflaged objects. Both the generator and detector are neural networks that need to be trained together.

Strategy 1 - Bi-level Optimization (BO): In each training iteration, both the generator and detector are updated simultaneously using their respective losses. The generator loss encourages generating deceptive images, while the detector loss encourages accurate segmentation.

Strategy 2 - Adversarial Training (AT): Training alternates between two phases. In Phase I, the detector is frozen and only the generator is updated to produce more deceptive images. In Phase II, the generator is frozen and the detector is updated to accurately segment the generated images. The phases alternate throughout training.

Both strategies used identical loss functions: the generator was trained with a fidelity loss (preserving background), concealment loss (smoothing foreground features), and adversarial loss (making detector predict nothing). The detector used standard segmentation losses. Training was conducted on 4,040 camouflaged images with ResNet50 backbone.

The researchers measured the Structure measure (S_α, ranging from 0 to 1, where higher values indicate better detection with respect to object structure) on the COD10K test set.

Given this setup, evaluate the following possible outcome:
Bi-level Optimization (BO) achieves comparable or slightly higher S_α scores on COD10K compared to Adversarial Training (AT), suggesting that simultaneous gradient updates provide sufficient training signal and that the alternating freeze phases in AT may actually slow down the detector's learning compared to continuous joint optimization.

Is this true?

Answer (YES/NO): NO